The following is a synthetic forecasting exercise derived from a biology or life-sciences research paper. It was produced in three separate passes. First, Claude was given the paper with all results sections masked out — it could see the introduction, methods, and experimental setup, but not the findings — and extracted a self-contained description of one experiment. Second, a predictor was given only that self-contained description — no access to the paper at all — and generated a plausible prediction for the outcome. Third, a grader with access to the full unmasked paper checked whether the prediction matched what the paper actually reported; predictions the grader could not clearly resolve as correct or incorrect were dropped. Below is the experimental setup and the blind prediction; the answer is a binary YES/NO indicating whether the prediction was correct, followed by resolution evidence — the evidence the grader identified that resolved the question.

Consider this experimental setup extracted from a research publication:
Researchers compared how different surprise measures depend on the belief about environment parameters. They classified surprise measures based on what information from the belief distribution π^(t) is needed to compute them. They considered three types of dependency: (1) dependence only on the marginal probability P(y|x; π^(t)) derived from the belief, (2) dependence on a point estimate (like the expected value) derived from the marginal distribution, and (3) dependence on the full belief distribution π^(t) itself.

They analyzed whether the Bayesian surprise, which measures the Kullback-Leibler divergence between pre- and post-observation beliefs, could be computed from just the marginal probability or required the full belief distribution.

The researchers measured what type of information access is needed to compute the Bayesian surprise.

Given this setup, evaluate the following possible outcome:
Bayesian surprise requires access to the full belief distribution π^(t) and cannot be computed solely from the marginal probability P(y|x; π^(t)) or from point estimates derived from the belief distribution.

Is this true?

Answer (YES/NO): YES